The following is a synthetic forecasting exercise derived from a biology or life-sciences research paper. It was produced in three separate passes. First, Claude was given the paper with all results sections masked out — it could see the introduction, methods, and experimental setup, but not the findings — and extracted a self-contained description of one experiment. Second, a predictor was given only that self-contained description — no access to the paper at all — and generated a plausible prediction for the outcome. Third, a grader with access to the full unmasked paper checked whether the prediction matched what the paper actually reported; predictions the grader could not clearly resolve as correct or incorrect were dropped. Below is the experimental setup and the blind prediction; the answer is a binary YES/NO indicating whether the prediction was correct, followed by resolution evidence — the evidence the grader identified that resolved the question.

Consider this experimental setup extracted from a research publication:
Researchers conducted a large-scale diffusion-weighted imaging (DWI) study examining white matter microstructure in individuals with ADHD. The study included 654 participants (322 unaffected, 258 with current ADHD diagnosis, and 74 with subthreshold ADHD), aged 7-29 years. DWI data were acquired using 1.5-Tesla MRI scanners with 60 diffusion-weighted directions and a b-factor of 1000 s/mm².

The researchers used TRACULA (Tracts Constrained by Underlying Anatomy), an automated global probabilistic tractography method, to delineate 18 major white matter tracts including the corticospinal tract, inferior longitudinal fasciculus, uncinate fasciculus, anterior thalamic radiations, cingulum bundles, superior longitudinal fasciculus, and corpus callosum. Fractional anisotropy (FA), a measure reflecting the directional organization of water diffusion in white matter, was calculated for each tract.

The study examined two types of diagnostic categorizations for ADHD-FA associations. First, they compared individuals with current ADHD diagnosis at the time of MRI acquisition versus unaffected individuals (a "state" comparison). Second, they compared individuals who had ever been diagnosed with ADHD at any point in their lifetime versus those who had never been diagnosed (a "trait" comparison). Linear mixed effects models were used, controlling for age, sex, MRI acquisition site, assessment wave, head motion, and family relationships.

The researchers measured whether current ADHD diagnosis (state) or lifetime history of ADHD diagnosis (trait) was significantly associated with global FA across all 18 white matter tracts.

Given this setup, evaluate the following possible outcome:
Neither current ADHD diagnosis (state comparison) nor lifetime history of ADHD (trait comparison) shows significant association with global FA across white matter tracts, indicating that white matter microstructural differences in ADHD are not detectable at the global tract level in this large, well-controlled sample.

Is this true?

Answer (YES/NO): YES